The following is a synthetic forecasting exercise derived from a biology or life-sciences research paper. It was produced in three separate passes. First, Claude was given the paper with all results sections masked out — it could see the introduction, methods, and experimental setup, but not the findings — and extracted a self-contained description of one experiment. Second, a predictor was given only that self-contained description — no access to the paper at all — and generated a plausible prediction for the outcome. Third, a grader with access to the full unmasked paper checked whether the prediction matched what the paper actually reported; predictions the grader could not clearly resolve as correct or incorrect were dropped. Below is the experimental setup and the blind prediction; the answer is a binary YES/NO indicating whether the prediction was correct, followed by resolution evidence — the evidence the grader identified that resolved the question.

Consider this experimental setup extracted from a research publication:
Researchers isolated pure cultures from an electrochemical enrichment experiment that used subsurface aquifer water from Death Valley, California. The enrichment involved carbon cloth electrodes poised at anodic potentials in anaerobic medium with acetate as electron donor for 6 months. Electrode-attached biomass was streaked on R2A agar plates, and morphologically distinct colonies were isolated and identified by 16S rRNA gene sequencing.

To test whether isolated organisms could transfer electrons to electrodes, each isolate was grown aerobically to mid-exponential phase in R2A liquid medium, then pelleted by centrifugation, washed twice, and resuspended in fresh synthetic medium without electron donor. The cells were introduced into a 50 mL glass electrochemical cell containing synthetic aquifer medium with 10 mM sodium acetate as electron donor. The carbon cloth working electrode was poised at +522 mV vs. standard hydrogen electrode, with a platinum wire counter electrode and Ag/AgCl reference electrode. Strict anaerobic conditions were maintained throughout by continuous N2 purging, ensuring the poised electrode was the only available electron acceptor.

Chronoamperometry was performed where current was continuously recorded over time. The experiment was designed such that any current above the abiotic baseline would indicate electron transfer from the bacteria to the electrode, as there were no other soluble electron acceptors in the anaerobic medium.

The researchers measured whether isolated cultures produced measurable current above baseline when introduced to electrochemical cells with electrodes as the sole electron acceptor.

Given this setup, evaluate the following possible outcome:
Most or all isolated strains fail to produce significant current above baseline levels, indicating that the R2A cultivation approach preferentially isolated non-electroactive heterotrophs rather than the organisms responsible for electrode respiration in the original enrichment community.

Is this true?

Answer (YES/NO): NO